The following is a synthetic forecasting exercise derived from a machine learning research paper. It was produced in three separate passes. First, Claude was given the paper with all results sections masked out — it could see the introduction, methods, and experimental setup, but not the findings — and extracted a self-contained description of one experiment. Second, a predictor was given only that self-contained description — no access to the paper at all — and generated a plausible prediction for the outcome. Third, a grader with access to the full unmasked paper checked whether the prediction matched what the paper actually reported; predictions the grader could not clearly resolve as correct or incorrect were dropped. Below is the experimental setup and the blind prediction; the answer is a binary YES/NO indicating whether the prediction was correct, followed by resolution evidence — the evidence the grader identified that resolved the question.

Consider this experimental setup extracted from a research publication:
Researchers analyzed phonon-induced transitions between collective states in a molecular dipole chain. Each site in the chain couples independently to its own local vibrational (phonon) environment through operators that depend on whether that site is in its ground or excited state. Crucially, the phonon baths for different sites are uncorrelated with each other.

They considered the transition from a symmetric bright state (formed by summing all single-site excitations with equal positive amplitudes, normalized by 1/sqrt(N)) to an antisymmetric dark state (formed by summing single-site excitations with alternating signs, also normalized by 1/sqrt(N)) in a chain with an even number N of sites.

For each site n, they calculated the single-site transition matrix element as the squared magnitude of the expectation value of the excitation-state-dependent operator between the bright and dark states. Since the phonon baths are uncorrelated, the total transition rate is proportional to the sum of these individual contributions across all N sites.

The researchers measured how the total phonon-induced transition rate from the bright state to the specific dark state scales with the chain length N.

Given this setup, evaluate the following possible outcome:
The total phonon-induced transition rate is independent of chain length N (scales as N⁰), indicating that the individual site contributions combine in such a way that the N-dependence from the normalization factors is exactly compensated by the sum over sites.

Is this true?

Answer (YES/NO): NO